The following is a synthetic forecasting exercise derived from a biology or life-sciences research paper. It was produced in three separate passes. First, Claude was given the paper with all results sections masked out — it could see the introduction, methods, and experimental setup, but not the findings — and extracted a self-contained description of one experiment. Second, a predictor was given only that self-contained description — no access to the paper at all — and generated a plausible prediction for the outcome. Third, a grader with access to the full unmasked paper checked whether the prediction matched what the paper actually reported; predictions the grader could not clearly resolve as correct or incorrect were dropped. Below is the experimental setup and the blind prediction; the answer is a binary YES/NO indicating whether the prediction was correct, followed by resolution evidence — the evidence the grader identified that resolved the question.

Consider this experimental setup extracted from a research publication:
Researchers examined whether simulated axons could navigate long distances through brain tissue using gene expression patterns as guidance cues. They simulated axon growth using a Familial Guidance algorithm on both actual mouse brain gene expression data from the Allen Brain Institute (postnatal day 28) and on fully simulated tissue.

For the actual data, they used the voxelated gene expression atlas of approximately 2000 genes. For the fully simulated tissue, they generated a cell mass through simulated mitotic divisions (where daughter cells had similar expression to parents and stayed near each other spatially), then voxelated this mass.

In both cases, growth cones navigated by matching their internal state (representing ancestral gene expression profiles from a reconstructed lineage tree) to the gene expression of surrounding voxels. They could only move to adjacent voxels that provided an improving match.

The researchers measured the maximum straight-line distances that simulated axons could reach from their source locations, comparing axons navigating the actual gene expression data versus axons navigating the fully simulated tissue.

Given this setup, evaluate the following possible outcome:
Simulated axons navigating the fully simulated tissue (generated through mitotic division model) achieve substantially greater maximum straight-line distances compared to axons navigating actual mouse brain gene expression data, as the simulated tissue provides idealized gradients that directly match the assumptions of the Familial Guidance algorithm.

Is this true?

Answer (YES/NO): NO